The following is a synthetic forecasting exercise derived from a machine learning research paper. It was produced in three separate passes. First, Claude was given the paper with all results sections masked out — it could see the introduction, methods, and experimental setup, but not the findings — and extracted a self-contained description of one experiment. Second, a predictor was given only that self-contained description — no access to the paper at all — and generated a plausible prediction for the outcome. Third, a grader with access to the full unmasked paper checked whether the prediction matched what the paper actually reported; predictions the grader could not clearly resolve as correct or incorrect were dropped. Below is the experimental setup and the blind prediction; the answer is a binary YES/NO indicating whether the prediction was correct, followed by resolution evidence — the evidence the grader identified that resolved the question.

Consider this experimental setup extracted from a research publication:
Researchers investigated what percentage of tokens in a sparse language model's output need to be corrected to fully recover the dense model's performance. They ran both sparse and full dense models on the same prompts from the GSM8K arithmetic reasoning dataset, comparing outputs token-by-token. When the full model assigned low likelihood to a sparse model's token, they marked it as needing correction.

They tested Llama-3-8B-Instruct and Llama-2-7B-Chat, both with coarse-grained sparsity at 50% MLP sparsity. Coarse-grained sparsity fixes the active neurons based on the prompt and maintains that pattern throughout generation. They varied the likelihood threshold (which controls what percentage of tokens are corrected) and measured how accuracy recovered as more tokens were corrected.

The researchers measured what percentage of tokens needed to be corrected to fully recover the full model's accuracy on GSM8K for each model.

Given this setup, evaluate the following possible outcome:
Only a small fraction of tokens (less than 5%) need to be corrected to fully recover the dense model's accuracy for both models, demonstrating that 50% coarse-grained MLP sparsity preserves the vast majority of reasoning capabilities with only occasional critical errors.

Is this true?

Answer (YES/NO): NO